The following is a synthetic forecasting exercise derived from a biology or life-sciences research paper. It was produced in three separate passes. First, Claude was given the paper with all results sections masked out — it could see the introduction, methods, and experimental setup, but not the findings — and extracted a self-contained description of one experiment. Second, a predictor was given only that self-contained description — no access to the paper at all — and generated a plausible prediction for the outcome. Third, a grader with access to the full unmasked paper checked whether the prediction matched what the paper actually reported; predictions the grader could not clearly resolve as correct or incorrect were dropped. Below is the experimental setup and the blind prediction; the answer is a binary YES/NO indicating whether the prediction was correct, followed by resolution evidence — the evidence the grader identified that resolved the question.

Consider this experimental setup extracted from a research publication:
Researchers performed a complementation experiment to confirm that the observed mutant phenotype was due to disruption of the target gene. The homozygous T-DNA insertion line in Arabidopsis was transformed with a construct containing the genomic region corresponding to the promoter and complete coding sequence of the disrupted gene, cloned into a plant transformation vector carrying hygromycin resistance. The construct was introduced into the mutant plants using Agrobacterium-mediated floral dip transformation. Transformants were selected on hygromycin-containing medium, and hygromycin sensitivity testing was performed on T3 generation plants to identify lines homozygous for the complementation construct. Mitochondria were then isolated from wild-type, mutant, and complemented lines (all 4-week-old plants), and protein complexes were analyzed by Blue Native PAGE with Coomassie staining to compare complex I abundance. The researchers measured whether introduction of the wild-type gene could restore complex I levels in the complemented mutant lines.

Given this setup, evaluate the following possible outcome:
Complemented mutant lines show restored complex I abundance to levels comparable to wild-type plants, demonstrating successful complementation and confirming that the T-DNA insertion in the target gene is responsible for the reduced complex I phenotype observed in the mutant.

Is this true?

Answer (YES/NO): YES